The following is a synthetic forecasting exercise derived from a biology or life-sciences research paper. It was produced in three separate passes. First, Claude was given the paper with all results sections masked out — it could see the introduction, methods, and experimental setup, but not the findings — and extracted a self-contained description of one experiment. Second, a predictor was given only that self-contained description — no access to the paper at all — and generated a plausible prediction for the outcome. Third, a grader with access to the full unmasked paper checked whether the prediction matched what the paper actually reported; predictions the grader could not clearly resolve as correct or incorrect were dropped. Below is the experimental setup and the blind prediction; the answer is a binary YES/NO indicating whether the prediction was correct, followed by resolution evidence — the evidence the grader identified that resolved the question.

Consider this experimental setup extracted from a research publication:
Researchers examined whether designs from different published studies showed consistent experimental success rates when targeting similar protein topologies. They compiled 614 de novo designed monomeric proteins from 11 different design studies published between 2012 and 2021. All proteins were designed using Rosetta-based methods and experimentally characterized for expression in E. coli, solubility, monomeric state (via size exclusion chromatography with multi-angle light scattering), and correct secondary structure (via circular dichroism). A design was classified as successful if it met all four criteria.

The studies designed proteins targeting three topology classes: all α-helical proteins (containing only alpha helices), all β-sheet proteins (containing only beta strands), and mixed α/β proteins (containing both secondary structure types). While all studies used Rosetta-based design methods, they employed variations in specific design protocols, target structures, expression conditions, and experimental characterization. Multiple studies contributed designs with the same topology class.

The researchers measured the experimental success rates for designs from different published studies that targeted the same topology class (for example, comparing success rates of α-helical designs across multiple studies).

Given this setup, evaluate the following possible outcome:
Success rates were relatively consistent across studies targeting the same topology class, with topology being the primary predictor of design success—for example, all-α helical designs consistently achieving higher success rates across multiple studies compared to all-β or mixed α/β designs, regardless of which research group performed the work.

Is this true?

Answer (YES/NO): NO